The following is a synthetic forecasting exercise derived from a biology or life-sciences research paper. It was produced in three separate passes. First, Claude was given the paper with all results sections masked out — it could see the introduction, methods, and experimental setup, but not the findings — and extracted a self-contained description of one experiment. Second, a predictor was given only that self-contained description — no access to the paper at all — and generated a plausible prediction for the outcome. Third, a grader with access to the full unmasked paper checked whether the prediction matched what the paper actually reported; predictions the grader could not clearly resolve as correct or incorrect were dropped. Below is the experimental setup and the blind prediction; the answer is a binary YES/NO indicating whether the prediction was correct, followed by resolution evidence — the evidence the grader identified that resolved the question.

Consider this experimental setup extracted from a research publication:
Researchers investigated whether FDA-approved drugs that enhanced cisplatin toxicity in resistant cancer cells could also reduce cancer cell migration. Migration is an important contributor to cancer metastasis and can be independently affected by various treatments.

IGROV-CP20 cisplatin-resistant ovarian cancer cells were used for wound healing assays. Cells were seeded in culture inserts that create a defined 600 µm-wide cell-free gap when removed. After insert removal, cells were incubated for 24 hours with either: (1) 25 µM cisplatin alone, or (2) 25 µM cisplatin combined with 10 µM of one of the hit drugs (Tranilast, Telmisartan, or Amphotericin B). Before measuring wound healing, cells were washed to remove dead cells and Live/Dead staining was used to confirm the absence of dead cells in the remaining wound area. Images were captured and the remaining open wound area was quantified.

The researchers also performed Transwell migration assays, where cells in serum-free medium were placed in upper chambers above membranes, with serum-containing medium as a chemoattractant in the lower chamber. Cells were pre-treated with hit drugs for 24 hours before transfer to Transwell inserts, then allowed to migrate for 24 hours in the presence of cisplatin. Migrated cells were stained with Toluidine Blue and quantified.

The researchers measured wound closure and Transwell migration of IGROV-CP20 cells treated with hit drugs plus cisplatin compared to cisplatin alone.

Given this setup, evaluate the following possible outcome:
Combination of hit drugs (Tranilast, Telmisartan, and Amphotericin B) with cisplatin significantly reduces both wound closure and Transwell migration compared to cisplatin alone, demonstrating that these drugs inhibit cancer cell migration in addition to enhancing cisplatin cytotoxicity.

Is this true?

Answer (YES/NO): NO